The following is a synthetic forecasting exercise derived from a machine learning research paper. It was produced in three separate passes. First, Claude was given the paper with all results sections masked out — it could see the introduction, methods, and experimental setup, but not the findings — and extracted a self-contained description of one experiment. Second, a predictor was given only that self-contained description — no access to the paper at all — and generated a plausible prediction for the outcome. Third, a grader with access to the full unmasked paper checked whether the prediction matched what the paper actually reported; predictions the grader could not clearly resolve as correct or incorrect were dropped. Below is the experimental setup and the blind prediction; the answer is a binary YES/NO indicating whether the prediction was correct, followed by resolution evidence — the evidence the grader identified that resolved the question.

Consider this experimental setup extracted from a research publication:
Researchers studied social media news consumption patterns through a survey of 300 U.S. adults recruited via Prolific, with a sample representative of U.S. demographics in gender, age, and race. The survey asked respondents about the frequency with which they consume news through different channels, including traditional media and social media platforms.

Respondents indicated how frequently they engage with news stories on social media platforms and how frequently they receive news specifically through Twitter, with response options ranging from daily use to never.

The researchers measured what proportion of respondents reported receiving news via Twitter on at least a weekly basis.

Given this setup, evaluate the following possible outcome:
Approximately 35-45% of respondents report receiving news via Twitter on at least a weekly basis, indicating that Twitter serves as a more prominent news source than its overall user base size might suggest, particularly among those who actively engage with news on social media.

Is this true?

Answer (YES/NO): NO